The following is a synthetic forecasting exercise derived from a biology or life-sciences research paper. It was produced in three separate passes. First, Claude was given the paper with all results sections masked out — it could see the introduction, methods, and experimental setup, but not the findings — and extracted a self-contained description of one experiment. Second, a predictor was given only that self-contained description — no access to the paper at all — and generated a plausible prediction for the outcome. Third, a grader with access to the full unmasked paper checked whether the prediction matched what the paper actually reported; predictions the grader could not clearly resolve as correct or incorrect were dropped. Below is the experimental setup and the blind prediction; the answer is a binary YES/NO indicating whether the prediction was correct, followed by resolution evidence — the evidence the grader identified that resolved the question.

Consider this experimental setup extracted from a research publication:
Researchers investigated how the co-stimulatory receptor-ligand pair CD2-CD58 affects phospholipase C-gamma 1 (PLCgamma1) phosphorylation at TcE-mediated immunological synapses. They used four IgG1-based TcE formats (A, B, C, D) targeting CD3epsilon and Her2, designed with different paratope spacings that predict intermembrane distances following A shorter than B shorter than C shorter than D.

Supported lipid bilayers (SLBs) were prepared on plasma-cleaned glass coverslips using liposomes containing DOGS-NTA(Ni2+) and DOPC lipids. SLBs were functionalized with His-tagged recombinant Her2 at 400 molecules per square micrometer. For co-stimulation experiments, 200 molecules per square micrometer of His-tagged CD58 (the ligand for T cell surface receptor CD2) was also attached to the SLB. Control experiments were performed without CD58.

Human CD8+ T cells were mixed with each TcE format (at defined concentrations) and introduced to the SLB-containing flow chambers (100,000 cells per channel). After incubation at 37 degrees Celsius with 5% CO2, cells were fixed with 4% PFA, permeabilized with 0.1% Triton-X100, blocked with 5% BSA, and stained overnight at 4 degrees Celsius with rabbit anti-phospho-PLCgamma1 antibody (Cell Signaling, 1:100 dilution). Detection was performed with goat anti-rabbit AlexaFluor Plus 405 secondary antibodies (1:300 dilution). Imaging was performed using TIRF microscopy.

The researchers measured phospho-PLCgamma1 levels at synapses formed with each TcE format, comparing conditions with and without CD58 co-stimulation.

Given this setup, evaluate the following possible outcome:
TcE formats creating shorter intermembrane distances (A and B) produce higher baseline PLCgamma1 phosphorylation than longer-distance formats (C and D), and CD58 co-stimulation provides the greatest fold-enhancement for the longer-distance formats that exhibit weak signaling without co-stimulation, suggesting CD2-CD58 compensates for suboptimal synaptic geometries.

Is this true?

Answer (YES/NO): NO